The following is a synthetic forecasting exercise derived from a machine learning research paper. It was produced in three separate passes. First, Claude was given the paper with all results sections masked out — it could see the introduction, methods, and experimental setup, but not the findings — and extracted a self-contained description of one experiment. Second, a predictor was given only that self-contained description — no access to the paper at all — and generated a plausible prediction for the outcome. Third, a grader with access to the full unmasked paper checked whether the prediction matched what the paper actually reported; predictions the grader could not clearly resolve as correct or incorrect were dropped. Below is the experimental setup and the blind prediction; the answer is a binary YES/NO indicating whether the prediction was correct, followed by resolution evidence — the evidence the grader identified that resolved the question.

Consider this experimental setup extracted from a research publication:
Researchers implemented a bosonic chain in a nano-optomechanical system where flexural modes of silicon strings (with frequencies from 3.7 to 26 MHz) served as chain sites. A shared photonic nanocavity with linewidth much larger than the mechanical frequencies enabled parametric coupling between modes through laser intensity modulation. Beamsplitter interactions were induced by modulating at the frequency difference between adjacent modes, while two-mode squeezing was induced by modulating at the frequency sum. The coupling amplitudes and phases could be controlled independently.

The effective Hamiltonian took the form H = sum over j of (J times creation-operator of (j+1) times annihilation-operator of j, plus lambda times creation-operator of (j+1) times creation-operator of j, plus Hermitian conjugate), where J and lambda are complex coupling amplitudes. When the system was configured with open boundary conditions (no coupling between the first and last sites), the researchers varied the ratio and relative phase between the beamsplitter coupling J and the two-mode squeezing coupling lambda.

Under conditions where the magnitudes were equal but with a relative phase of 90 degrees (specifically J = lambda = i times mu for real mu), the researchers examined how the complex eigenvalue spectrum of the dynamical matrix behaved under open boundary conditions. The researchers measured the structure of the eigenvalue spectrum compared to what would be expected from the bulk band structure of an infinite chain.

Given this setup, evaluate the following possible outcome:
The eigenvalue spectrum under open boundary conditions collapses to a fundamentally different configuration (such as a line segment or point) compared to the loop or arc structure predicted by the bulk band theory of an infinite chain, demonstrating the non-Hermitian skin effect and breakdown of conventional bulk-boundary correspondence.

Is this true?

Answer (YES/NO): YES